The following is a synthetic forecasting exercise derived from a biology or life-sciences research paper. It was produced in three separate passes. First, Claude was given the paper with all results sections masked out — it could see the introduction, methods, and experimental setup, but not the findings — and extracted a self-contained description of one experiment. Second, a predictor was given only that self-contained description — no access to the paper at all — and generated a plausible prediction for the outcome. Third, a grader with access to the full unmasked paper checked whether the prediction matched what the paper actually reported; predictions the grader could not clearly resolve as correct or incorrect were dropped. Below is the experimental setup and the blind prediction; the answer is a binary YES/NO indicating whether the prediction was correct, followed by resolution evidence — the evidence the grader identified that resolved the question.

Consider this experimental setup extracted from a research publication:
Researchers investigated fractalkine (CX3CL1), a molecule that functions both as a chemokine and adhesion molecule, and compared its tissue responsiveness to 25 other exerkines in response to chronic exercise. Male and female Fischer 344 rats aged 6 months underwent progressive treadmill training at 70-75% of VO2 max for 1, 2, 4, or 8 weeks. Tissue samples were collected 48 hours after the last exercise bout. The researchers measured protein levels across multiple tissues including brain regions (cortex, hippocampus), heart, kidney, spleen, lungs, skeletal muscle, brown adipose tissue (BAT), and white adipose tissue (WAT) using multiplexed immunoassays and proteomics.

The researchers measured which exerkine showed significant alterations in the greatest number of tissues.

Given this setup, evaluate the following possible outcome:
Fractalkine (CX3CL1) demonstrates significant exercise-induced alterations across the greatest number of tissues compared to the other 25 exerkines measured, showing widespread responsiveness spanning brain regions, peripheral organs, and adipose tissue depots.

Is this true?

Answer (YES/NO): YES